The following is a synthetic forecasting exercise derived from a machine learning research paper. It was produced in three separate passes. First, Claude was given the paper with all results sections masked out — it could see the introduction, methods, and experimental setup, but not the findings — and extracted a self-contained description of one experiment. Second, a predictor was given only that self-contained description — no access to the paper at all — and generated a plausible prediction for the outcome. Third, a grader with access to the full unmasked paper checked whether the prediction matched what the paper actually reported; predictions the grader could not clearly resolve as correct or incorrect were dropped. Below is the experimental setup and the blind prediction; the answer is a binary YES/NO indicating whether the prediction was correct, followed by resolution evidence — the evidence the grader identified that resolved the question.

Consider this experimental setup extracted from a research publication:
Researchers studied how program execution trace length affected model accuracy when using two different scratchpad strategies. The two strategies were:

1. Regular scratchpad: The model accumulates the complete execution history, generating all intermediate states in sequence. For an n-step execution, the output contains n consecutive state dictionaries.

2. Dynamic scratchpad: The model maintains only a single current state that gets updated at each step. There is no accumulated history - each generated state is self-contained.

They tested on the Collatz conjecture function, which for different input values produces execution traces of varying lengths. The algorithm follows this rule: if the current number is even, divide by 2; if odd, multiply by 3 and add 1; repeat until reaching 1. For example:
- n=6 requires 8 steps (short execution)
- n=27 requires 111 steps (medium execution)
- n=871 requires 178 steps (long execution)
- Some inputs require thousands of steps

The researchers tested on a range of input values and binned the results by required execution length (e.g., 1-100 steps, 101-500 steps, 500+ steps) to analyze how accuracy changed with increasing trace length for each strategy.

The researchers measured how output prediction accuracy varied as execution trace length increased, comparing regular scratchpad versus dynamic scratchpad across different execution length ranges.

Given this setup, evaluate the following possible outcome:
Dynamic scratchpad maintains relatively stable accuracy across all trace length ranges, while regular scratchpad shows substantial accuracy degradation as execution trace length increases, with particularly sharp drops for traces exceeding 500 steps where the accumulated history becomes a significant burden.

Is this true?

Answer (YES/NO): NO